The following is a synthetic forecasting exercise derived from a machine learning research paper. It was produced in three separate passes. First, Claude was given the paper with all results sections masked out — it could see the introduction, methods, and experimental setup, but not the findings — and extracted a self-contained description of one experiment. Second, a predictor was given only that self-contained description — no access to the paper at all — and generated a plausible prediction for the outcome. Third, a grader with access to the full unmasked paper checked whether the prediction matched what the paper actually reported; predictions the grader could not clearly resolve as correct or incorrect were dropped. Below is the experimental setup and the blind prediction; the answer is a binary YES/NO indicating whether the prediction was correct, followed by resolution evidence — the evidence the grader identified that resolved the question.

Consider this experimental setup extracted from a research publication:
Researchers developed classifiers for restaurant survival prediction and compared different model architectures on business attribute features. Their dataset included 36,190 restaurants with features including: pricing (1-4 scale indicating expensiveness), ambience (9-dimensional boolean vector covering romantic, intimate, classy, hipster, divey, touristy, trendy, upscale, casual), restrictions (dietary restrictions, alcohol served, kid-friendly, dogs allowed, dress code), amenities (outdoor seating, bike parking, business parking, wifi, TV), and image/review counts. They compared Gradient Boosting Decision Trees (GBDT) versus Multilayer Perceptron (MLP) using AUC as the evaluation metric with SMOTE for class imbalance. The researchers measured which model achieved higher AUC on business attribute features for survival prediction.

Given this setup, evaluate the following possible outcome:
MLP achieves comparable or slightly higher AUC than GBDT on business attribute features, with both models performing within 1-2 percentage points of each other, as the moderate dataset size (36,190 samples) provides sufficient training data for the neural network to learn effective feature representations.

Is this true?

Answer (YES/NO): NO